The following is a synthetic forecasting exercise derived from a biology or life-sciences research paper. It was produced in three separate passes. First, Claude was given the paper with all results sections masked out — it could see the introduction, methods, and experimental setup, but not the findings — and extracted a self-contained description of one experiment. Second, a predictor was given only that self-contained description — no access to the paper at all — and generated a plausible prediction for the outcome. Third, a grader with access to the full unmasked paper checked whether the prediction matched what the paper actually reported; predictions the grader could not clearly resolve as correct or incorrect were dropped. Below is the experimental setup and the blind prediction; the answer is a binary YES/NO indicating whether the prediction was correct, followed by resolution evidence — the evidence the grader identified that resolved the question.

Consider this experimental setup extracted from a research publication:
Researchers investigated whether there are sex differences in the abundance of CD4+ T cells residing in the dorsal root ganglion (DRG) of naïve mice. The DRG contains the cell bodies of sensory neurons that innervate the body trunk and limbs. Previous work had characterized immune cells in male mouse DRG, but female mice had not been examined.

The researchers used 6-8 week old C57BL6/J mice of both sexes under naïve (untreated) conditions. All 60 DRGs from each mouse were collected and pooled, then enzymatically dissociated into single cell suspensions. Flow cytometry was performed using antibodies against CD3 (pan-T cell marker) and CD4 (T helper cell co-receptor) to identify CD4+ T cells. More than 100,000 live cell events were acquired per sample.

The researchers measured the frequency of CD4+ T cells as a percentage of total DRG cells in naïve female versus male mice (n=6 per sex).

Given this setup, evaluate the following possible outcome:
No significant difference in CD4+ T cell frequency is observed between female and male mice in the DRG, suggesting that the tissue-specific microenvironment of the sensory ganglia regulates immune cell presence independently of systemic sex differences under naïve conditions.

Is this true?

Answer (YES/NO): NO